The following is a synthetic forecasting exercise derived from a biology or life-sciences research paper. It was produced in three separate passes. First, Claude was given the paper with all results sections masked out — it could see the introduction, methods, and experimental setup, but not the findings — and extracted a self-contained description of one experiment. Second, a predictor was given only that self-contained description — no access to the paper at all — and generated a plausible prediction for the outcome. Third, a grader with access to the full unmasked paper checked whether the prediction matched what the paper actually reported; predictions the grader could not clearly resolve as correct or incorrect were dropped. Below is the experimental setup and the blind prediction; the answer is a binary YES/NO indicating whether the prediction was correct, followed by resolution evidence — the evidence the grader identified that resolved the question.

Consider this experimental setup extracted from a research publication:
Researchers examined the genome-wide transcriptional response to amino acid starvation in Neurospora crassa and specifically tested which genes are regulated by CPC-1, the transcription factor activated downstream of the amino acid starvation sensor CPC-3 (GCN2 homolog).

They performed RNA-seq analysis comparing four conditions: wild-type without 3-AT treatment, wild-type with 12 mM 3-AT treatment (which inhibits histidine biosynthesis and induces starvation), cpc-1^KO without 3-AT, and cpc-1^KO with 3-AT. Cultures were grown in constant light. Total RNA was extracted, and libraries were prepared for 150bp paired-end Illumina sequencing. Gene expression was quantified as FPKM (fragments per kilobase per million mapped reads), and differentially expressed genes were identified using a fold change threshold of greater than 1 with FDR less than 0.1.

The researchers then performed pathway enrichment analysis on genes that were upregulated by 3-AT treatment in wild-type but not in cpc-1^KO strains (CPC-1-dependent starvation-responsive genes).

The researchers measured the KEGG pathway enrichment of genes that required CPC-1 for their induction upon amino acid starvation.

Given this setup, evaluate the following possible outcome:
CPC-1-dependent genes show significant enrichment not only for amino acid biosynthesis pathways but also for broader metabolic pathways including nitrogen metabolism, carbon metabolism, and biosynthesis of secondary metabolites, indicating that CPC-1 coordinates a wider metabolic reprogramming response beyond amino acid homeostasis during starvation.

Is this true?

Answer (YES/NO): NO